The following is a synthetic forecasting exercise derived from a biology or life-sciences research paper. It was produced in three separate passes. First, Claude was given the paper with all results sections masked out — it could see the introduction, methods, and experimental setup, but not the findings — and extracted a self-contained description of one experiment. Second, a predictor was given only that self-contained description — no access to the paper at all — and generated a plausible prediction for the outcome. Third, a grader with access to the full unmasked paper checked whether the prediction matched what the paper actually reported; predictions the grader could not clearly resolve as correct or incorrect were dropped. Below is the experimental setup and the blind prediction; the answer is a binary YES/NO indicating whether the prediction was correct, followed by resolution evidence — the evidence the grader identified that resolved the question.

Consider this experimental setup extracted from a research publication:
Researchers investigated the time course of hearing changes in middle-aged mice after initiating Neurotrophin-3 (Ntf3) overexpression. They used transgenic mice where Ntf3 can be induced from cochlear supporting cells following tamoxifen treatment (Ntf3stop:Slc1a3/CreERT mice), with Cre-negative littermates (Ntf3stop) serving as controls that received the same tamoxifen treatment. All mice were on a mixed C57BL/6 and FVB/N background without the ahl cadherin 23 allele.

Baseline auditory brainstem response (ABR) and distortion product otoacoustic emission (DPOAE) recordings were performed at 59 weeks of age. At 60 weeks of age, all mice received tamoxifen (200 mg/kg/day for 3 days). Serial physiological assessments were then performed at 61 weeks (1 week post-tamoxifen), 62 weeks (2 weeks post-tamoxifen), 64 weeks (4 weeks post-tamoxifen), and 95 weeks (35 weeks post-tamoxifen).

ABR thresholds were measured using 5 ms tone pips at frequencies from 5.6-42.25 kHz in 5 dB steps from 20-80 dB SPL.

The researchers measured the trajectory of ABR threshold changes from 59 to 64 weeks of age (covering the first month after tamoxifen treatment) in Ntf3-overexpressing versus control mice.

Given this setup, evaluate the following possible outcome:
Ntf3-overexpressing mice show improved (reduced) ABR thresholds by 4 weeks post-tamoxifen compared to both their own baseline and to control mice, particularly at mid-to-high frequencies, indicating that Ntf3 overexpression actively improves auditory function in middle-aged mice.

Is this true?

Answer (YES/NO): NO